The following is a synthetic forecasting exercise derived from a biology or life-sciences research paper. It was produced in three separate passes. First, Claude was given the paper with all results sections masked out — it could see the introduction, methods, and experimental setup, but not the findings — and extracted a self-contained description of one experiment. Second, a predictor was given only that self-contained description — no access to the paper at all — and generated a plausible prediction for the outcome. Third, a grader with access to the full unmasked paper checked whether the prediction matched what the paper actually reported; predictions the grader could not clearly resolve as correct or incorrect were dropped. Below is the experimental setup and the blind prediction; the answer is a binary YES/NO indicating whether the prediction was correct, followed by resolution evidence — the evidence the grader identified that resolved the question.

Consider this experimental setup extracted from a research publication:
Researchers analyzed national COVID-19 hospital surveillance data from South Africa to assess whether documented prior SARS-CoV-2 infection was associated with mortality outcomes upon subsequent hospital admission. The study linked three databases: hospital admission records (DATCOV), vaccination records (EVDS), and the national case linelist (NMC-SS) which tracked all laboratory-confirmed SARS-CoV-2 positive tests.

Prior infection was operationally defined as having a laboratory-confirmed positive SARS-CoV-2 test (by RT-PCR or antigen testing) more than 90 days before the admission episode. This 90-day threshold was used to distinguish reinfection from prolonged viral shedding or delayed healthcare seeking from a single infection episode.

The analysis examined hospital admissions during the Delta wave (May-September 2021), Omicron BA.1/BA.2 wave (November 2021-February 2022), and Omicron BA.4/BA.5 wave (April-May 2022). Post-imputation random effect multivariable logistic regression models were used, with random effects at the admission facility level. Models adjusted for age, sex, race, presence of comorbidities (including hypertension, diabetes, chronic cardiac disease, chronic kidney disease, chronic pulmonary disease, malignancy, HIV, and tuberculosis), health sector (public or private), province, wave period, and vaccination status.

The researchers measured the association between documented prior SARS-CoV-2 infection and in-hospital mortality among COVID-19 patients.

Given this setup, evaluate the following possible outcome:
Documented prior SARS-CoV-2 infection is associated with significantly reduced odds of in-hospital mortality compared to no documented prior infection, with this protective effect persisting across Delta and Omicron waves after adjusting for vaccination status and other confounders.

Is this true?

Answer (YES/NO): YES